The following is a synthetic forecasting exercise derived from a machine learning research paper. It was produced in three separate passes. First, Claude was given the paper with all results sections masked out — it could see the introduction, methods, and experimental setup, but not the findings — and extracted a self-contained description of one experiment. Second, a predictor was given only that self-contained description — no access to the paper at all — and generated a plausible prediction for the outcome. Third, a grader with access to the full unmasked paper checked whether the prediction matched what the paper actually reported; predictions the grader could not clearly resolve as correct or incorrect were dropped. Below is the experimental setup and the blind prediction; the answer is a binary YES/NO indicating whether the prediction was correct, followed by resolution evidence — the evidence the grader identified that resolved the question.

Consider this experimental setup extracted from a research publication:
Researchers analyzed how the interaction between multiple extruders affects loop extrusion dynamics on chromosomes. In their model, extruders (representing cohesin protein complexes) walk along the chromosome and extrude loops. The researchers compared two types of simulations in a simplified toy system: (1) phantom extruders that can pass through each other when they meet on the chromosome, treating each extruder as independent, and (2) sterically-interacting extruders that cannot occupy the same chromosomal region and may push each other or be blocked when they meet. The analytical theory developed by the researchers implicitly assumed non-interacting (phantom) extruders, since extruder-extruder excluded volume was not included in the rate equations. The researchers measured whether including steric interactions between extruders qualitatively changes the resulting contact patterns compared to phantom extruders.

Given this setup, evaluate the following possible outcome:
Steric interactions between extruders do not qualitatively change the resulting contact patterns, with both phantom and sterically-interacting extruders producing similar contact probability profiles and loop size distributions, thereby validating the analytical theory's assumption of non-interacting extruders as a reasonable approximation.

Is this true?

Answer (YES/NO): YES